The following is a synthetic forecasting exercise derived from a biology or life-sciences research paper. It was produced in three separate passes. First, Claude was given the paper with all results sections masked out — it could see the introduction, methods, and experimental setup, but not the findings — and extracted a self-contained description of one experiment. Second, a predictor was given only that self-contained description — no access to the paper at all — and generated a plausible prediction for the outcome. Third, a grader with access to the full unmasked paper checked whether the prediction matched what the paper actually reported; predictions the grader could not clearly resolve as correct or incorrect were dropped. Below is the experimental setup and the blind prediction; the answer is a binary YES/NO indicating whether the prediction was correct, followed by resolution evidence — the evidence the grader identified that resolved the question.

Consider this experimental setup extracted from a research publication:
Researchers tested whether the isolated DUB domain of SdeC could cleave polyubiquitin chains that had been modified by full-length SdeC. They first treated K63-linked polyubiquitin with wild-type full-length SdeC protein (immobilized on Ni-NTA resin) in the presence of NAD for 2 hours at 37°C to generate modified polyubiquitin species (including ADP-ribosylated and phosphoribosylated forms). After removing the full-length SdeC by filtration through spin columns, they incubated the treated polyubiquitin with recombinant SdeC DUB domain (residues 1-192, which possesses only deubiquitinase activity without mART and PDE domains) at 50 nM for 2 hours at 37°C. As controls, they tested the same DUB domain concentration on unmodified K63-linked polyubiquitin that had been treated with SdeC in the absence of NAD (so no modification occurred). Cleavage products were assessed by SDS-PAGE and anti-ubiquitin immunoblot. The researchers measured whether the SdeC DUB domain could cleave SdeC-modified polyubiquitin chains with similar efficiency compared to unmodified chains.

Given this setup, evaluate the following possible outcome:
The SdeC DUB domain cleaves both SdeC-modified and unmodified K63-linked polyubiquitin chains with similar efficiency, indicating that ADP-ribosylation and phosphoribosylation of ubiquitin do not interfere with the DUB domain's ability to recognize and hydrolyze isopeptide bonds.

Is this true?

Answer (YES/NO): NO